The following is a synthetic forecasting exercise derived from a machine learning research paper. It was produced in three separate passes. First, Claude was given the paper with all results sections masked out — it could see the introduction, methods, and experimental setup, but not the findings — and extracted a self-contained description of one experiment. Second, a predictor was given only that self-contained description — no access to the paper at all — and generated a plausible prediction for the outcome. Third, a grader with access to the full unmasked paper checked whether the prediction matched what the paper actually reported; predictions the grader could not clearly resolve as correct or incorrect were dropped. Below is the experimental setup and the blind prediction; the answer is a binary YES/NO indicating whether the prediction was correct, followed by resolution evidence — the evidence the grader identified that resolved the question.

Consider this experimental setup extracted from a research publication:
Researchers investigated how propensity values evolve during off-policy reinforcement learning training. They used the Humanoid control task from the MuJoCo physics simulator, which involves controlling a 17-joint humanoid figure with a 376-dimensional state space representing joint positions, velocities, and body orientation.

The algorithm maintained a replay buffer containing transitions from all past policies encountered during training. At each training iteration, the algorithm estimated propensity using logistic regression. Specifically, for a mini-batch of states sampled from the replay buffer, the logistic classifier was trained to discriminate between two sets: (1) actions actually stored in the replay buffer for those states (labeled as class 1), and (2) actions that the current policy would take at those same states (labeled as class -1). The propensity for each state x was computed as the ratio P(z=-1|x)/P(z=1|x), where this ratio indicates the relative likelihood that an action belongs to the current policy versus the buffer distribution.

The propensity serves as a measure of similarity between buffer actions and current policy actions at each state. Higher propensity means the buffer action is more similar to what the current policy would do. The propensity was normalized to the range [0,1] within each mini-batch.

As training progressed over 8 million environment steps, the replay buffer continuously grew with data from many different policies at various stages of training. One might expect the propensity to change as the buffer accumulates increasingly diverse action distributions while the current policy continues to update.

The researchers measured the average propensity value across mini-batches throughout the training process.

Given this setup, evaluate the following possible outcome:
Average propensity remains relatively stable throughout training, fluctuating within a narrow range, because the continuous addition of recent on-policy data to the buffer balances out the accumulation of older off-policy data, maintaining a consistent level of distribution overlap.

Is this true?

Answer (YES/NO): YES